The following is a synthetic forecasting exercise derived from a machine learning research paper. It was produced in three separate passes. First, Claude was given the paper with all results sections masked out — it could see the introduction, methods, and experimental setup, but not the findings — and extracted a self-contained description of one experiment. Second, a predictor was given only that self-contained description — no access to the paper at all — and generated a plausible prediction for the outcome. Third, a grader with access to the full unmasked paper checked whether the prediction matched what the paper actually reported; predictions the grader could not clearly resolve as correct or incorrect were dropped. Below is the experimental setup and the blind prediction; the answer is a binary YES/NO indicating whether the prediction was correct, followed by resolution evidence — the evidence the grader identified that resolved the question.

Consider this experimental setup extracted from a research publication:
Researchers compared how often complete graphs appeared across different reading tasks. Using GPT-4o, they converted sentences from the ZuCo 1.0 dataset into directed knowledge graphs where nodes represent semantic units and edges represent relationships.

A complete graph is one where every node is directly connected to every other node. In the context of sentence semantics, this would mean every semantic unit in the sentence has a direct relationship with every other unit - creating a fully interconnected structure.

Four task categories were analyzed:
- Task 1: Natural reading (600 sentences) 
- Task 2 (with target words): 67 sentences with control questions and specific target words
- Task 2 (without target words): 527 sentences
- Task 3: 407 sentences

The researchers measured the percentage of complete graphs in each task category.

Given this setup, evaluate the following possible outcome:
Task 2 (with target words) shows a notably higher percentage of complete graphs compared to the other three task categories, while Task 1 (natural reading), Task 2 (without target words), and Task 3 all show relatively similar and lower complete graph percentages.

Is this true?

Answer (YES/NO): NO